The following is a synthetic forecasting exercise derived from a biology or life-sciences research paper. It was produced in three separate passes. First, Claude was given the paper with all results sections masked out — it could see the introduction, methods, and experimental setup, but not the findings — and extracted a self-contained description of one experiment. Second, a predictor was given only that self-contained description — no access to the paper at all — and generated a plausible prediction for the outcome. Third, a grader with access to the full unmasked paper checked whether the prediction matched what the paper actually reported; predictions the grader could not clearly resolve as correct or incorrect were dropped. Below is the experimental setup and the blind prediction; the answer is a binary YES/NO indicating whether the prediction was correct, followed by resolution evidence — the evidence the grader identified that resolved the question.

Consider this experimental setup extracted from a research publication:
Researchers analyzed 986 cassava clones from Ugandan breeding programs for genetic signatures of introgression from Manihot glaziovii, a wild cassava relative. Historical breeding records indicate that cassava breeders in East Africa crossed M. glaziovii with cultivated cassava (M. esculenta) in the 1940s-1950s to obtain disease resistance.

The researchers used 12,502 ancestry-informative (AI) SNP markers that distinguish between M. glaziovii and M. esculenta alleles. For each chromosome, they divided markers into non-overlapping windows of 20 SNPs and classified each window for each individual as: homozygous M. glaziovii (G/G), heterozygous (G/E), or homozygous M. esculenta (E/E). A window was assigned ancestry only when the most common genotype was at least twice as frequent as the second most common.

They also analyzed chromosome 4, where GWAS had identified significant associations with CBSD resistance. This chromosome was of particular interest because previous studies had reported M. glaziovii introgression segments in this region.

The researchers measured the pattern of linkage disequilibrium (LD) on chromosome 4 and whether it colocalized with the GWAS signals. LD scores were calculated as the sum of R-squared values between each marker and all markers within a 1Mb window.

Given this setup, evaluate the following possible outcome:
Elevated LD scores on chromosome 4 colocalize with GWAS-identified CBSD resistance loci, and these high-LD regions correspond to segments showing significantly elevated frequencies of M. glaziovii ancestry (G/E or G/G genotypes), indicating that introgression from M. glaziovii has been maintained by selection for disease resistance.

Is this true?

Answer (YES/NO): YES